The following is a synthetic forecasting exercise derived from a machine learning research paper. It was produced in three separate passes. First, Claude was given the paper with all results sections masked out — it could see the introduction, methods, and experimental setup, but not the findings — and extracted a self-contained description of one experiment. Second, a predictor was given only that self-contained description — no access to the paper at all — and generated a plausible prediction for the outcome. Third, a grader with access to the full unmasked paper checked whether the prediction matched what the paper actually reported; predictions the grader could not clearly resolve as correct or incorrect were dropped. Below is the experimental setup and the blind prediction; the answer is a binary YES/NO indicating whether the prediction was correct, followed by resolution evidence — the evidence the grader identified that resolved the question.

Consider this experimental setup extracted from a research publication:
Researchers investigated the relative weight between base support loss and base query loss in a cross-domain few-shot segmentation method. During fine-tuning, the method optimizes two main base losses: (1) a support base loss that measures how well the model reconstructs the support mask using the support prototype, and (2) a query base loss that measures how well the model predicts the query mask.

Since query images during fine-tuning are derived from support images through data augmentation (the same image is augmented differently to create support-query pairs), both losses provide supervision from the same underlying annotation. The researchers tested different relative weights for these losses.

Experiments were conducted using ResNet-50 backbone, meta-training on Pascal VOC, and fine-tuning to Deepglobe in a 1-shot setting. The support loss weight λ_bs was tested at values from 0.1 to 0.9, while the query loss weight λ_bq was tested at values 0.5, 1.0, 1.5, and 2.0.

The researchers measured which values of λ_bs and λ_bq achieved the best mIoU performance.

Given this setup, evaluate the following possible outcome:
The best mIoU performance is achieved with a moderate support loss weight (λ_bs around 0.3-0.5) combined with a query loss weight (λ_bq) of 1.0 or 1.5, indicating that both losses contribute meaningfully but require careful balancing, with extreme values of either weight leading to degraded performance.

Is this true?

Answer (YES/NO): NO